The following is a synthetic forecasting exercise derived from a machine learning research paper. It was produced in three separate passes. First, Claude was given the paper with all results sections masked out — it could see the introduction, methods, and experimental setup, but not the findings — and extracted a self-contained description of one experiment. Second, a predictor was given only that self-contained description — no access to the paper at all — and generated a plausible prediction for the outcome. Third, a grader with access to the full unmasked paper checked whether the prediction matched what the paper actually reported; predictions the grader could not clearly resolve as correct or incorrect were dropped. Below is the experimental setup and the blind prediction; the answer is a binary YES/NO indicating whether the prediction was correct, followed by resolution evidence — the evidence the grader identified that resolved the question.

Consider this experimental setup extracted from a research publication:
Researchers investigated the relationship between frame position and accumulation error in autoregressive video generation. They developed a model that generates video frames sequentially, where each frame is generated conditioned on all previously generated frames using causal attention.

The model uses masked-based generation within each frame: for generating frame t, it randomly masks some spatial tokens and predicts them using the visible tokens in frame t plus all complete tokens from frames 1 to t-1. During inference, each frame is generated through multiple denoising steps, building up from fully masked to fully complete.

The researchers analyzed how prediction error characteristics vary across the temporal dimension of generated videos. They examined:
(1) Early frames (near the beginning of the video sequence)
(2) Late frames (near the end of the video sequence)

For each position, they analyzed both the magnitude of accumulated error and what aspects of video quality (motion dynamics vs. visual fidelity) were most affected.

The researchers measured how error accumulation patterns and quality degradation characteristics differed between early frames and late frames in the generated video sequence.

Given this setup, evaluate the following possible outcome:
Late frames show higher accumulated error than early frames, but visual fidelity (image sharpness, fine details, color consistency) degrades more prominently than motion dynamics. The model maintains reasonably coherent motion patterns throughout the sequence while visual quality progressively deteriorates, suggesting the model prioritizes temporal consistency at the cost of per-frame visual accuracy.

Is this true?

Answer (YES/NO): NO